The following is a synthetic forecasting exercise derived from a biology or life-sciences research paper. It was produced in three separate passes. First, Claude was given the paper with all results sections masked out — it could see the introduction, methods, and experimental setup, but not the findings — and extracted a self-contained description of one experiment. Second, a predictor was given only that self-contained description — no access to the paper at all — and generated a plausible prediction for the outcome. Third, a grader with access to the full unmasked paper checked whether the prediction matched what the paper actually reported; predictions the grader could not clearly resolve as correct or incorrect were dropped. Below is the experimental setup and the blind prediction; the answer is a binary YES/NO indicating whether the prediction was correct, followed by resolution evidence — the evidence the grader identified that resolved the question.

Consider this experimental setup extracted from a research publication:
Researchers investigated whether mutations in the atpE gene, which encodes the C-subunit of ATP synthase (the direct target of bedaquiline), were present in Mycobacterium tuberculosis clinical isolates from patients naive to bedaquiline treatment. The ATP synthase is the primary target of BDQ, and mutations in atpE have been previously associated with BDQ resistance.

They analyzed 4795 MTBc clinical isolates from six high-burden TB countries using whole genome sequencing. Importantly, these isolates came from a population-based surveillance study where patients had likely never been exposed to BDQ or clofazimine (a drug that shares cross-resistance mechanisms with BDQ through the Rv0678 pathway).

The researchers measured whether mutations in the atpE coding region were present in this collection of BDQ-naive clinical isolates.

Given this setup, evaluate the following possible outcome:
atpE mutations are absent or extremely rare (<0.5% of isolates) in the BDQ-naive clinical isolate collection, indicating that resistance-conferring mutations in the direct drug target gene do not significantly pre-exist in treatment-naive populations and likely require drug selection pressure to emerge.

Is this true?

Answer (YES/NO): YES